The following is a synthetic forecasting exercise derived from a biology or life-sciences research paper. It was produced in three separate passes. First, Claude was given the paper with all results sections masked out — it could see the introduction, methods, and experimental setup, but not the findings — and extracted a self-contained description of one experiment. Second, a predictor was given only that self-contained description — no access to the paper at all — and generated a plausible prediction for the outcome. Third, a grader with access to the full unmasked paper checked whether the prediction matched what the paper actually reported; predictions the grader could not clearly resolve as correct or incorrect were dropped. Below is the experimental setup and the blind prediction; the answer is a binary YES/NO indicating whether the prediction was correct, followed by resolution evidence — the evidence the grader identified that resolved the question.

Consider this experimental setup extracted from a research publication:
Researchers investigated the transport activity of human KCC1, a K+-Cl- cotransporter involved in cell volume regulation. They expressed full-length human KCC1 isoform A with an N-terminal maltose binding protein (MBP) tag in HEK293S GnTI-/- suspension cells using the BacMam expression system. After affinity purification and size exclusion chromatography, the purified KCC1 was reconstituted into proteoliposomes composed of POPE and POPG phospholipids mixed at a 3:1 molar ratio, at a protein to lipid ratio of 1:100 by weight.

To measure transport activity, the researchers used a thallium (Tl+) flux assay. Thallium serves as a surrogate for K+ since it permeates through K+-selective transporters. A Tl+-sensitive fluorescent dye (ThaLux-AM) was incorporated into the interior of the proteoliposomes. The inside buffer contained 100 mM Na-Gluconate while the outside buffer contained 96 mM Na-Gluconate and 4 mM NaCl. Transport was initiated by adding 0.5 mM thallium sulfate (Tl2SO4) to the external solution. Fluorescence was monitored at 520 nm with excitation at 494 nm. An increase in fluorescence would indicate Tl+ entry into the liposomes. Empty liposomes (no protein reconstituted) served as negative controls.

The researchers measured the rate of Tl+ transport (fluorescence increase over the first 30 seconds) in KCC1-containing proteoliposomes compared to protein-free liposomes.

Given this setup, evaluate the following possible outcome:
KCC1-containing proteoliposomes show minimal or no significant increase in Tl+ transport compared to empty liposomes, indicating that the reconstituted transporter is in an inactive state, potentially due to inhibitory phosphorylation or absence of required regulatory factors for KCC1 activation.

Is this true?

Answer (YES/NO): NO